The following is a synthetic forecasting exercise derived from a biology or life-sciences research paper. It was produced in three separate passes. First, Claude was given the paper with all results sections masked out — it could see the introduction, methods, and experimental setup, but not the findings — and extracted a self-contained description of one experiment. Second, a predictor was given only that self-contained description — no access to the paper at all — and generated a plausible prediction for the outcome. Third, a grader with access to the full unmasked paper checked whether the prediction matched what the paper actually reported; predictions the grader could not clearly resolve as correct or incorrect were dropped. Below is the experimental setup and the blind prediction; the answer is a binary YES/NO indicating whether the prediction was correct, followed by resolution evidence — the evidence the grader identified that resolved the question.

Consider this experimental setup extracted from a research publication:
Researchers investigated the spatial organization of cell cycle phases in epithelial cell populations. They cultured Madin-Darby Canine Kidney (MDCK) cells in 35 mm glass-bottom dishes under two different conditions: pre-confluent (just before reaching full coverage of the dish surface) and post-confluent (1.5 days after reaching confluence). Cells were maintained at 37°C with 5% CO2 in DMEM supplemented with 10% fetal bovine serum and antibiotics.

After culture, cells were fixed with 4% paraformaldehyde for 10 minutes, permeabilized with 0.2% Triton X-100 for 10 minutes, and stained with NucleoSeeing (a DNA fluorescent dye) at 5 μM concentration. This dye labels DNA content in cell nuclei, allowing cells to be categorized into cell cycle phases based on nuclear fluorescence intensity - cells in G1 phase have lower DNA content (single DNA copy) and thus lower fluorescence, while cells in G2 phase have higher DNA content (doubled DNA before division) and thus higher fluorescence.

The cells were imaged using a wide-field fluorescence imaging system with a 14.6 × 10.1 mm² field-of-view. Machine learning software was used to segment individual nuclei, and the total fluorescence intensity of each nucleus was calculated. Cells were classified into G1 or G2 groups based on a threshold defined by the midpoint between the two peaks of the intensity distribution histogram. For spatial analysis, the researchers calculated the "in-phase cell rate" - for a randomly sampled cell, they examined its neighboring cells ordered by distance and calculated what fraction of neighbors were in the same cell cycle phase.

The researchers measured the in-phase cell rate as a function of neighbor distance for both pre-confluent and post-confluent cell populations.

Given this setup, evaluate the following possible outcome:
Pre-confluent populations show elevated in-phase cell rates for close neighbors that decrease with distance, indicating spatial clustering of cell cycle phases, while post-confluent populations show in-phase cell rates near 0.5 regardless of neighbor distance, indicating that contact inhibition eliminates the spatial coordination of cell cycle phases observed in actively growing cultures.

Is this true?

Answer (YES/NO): NO